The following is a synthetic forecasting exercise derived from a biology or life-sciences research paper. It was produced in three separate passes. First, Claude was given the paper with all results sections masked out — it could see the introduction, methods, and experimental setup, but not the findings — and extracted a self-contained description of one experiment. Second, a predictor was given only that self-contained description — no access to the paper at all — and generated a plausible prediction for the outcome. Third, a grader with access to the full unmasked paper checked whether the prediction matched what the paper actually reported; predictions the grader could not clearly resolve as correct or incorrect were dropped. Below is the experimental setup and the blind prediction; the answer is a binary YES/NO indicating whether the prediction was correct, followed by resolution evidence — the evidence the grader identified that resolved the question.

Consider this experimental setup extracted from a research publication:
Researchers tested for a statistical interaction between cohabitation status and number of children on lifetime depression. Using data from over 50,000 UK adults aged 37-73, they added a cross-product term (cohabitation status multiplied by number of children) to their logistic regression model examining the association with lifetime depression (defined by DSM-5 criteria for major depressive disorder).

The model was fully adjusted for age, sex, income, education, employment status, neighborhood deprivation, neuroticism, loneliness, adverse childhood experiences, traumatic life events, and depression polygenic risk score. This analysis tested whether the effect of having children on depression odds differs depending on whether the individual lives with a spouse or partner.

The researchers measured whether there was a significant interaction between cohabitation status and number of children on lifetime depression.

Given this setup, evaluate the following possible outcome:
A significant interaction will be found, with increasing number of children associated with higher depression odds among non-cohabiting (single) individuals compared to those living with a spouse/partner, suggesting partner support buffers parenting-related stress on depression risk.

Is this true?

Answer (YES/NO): NO